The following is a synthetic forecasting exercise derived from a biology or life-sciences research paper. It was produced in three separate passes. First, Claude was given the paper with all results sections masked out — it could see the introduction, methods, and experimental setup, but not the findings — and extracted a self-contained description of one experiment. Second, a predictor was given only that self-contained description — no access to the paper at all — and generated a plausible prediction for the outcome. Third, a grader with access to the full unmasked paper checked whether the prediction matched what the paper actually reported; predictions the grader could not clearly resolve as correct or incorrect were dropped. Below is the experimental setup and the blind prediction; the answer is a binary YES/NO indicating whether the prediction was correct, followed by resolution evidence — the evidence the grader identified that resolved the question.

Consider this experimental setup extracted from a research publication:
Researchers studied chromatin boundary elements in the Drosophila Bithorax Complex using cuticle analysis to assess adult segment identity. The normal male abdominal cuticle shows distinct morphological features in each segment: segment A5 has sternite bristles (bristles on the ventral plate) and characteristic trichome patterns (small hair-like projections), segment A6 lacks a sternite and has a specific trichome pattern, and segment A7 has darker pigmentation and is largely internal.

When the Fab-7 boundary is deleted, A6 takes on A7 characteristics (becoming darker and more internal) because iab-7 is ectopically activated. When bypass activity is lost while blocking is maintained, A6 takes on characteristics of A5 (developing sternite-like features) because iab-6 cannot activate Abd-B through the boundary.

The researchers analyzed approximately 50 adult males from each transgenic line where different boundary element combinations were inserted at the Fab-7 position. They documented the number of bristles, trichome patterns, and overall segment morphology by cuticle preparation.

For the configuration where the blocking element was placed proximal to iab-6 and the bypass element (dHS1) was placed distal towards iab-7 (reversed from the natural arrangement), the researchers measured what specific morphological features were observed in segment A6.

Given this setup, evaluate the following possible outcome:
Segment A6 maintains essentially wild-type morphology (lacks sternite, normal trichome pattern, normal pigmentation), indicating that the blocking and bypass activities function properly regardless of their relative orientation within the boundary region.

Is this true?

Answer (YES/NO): NO